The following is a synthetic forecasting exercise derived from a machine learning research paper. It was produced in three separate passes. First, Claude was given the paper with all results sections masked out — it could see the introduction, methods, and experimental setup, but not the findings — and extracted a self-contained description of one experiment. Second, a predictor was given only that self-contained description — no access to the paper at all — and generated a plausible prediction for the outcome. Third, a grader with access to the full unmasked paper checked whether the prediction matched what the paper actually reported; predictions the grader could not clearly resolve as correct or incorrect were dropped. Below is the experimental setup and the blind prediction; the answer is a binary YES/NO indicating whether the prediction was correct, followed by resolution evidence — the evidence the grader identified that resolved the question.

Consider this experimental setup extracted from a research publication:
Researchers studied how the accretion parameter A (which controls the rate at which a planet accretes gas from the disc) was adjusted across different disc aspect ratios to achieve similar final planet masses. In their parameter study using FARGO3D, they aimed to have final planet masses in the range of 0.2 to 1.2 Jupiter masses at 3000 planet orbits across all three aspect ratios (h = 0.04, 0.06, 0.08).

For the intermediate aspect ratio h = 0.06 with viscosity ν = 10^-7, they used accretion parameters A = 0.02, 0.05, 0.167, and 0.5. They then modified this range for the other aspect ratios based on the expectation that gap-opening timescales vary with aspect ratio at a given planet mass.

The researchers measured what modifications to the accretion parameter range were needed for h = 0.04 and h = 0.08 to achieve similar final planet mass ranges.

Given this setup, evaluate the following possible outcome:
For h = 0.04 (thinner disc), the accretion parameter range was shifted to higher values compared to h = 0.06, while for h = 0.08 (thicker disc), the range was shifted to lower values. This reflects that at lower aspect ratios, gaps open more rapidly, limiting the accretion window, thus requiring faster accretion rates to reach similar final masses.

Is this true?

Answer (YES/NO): YES